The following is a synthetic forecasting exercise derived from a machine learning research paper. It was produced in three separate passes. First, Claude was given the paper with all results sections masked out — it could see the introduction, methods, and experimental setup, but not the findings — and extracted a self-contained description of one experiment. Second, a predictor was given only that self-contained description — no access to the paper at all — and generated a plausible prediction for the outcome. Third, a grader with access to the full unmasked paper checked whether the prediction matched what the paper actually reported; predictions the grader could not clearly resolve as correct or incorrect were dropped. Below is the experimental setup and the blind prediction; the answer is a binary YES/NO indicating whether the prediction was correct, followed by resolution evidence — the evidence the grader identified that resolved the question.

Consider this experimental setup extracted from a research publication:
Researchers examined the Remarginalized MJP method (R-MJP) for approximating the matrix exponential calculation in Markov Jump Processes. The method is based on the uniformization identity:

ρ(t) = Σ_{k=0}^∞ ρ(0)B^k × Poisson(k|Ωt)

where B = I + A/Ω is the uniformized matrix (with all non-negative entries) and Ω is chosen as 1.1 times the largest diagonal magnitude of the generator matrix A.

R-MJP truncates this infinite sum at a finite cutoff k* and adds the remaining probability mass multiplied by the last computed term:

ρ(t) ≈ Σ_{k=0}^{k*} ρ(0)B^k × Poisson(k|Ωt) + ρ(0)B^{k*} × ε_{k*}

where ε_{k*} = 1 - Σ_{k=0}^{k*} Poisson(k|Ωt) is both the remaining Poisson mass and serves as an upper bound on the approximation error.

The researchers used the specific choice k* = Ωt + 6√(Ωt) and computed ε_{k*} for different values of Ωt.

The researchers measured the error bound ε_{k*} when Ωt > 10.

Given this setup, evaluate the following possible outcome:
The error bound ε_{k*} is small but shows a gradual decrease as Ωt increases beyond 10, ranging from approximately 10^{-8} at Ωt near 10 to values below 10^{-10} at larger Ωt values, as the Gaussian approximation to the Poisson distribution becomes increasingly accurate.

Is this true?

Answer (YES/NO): NO